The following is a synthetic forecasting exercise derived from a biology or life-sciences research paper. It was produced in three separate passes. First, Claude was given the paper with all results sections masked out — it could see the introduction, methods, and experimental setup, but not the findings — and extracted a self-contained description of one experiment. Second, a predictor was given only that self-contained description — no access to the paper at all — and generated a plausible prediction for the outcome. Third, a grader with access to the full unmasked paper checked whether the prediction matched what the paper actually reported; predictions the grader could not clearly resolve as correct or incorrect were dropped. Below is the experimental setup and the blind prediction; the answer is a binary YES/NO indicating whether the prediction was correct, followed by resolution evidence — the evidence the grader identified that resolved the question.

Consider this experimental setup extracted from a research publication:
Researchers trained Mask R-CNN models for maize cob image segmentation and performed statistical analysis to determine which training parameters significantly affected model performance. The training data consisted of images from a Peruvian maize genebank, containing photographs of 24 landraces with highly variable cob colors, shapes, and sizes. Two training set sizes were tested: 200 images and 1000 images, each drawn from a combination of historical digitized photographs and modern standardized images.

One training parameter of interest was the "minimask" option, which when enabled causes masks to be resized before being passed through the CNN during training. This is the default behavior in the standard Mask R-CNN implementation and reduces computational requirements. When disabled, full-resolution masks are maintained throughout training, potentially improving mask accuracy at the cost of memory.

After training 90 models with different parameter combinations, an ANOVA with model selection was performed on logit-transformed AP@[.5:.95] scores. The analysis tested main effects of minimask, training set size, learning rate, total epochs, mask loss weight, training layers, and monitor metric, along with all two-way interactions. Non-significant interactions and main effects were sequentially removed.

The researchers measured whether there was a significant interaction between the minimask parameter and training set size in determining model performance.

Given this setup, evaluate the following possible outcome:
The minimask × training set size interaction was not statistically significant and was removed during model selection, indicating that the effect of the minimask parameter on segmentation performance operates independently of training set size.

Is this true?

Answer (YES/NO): YES